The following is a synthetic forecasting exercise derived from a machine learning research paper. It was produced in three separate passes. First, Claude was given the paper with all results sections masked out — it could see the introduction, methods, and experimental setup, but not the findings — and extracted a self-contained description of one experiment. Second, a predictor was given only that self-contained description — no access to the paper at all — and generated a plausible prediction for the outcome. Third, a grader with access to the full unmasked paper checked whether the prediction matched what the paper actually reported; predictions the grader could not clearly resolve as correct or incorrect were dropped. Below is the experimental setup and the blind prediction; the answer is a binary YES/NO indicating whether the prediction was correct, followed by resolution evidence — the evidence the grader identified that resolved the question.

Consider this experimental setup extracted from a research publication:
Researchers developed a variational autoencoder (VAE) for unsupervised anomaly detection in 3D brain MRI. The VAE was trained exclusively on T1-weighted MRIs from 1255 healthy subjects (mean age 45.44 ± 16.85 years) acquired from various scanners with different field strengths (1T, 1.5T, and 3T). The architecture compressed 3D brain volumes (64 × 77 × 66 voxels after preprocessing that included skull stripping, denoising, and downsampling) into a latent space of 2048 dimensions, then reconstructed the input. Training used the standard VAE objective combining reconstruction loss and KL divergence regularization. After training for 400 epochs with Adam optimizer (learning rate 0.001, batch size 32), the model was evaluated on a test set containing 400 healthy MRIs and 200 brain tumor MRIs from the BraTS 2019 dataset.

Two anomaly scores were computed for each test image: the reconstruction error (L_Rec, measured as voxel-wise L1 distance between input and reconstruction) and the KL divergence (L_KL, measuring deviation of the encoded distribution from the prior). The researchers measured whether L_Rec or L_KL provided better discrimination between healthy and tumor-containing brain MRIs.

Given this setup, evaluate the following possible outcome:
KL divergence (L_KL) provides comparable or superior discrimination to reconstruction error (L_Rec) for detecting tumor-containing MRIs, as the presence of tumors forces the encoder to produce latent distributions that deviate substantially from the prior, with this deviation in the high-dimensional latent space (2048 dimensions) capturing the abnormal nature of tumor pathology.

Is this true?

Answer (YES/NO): YES